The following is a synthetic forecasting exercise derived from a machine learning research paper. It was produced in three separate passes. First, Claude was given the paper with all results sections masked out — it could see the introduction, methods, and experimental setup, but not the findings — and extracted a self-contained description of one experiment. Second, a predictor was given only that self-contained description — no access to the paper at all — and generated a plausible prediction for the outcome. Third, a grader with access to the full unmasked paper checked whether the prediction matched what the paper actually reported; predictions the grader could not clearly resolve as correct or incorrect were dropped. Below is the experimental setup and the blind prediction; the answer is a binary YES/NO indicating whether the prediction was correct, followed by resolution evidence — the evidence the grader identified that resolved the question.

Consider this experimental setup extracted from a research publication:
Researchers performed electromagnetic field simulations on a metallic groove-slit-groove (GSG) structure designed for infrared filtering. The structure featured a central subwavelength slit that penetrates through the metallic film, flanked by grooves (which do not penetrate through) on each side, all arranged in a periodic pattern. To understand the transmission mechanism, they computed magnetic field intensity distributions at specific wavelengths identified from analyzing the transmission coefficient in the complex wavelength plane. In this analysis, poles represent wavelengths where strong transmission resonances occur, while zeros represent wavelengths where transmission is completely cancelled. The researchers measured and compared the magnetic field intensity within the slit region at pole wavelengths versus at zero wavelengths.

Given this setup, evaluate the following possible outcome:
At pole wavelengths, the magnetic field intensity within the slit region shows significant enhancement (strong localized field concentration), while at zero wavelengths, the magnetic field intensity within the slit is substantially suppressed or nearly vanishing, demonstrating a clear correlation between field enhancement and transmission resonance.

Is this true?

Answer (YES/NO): YES